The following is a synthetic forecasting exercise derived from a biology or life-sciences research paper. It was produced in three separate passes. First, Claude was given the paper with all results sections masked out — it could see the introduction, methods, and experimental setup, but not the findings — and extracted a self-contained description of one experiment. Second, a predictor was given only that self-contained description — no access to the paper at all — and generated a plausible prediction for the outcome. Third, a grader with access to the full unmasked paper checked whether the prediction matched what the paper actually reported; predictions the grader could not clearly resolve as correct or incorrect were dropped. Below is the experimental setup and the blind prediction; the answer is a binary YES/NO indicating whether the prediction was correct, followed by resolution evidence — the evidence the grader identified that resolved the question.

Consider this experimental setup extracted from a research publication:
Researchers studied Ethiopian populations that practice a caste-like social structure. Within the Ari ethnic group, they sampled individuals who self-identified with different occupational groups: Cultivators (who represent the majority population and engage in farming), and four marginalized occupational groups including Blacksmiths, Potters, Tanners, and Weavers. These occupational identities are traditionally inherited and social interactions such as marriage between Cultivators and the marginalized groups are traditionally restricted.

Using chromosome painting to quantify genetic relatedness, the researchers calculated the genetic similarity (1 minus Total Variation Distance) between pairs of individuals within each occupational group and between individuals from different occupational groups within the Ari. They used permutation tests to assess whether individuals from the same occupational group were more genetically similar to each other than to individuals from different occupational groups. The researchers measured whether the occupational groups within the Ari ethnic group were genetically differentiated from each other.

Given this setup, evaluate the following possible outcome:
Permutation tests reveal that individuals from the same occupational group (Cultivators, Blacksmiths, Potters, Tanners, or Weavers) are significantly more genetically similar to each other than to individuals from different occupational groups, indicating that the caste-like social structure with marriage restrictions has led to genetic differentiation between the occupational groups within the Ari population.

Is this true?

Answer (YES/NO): YES